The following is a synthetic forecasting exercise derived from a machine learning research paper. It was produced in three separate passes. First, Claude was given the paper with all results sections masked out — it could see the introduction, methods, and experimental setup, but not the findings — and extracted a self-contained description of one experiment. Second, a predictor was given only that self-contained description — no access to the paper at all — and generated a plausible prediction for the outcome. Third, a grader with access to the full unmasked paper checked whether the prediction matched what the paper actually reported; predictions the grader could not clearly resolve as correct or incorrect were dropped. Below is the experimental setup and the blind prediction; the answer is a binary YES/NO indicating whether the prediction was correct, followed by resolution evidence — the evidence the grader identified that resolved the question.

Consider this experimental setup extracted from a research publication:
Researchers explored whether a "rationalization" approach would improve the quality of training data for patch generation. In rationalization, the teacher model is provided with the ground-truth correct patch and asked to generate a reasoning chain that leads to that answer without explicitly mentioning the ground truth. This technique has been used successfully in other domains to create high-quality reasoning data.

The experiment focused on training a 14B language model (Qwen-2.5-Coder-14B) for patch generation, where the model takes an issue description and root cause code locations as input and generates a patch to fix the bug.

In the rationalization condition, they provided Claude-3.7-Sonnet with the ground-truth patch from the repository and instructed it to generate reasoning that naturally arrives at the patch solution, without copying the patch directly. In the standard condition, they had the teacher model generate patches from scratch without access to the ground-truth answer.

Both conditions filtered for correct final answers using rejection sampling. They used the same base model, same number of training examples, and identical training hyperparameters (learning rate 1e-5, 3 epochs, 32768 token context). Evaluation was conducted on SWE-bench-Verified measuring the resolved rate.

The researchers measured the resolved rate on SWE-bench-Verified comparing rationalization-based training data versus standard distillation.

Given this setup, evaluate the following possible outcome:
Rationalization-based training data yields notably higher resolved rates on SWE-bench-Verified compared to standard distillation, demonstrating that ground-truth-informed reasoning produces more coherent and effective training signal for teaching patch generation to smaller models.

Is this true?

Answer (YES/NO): NO